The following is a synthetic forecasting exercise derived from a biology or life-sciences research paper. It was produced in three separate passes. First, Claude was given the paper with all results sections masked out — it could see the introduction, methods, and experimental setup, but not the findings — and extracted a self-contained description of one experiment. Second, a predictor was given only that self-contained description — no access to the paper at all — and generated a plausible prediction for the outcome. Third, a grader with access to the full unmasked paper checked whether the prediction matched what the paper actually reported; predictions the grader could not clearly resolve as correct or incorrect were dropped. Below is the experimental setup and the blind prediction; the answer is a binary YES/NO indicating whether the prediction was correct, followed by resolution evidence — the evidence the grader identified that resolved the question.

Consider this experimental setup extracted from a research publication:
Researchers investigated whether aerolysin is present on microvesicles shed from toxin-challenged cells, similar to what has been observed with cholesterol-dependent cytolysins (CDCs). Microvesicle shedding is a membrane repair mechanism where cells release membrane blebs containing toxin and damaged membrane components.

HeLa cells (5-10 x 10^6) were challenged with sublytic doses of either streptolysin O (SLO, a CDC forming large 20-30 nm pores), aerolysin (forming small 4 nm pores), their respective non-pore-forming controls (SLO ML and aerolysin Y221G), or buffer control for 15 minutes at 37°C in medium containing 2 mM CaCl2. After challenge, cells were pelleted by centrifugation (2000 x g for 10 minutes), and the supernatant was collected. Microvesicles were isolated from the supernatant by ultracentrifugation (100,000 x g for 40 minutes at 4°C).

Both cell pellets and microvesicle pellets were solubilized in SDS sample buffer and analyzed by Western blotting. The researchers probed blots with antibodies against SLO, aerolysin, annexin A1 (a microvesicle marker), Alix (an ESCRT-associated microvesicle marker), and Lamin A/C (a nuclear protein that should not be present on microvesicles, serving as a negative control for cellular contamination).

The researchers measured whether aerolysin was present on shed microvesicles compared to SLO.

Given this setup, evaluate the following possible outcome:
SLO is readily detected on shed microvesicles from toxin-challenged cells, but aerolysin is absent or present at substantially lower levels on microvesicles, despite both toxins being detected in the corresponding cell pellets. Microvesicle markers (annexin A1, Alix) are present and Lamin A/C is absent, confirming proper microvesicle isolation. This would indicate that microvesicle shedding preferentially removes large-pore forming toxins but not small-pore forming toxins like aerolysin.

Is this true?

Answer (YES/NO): NO